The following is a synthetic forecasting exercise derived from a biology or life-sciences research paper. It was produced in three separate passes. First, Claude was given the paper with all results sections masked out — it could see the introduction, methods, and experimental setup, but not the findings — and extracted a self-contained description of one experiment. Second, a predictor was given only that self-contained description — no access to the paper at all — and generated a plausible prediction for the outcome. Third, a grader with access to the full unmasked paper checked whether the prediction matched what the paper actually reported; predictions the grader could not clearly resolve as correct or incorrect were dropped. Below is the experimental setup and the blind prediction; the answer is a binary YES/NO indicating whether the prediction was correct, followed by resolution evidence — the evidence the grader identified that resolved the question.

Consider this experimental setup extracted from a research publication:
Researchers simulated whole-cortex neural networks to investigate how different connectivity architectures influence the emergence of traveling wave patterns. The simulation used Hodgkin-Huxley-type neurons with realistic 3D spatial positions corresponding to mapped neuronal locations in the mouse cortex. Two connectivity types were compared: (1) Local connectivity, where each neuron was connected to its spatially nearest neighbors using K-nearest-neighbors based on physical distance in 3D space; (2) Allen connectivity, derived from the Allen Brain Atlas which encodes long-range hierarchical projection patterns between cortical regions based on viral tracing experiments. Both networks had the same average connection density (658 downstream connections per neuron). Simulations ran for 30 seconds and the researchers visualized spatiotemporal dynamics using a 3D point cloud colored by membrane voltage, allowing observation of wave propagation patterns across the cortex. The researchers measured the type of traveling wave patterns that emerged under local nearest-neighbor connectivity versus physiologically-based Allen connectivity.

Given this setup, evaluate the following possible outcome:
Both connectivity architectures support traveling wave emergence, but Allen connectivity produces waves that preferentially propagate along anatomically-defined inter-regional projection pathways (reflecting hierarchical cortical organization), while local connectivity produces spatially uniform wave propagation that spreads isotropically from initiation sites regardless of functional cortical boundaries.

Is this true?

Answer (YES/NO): NO